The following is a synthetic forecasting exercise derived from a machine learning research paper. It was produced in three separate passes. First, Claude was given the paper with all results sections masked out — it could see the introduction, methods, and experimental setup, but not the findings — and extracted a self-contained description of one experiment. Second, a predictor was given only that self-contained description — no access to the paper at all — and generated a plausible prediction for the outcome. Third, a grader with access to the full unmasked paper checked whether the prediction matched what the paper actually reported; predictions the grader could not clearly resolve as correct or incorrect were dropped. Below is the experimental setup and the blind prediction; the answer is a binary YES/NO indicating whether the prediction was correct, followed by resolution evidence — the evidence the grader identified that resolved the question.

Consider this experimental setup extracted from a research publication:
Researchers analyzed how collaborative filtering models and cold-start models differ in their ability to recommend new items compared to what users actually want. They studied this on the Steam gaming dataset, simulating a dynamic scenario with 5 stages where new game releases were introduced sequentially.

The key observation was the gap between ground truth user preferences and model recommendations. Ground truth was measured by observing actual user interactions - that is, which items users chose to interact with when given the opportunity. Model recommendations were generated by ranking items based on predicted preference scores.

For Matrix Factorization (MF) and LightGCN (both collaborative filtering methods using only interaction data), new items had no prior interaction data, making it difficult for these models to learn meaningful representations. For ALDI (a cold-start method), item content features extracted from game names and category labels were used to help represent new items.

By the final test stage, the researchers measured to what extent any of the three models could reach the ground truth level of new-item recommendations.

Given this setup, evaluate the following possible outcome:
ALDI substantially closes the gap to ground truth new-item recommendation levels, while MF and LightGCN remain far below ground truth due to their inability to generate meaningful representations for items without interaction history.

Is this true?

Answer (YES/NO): NO